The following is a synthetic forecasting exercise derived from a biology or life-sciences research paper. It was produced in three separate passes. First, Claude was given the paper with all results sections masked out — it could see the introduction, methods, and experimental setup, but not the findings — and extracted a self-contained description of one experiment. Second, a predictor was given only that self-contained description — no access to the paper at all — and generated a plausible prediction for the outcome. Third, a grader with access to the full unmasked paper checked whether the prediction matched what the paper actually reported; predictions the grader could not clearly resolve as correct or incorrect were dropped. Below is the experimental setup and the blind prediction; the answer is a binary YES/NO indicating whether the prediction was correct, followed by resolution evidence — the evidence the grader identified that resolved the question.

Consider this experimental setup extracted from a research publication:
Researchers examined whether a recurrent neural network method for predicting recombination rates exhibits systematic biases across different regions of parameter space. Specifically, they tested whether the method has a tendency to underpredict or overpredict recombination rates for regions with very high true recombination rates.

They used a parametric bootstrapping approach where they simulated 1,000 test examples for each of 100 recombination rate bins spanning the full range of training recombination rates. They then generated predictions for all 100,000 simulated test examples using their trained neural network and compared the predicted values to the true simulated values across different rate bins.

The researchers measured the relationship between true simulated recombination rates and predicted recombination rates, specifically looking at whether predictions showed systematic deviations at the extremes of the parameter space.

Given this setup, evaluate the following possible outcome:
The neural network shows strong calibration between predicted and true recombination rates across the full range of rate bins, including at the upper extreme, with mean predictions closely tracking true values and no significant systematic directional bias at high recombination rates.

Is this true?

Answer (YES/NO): NO